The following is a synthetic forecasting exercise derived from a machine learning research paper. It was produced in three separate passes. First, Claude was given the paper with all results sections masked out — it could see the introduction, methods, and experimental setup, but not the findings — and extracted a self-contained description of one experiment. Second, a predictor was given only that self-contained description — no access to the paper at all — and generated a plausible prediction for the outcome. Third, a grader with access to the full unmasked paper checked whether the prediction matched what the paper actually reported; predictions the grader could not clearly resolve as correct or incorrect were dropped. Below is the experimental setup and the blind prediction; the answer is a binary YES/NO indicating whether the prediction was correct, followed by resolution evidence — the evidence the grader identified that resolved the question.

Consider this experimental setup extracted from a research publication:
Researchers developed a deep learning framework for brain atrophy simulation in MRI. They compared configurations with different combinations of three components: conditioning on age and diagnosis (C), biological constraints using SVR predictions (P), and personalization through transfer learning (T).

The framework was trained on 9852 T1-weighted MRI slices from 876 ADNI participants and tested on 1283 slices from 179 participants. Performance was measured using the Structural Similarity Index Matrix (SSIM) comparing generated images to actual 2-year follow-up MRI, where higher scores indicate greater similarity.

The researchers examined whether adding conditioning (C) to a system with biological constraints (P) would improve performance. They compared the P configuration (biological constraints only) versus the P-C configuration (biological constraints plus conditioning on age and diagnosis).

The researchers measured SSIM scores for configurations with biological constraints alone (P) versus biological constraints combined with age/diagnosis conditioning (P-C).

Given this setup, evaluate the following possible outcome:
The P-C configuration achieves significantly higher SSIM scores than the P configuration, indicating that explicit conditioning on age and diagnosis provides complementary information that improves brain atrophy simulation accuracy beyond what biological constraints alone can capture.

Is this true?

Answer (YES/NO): YES